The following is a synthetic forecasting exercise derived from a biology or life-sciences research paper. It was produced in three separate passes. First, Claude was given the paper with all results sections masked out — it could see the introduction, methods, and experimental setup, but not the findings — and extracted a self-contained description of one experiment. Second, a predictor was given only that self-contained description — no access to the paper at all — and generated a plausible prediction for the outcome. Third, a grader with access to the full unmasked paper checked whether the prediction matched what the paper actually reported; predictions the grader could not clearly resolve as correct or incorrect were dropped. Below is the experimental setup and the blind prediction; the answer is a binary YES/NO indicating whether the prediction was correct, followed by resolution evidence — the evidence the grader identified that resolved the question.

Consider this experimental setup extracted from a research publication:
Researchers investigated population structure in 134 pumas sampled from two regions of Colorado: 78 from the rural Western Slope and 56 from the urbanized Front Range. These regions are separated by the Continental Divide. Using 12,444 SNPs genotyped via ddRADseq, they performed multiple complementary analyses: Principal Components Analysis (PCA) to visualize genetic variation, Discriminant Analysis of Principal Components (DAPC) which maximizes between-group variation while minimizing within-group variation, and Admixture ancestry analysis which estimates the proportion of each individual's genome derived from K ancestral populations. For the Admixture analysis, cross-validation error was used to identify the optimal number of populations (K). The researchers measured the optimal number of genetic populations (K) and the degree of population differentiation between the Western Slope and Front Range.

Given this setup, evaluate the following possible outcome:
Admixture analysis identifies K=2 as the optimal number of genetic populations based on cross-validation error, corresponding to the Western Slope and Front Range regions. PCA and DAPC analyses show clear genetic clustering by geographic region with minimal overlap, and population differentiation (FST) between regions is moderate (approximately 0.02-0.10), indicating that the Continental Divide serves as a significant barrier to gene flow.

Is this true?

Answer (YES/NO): NO